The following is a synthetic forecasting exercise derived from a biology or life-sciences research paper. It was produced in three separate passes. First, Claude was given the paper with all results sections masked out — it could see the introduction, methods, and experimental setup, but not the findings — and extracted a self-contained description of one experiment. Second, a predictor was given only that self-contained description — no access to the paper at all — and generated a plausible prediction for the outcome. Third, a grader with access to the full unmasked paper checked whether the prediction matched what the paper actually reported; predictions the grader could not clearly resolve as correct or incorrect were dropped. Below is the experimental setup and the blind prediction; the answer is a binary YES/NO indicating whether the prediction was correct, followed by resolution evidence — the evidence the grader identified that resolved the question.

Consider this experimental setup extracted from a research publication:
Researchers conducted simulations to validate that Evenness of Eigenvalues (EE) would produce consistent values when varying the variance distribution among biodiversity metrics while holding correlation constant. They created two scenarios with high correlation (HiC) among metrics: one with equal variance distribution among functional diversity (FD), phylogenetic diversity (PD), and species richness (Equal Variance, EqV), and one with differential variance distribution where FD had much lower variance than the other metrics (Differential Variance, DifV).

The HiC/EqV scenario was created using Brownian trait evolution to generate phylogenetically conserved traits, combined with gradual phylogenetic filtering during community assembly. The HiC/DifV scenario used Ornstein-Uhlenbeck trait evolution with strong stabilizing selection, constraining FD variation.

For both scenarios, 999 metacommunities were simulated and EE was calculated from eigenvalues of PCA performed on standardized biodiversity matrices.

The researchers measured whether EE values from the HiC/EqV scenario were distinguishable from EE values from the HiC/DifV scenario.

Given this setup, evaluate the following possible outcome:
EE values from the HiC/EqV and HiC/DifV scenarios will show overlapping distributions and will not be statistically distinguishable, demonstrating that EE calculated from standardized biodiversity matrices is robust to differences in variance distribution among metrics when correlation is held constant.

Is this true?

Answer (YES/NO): YES